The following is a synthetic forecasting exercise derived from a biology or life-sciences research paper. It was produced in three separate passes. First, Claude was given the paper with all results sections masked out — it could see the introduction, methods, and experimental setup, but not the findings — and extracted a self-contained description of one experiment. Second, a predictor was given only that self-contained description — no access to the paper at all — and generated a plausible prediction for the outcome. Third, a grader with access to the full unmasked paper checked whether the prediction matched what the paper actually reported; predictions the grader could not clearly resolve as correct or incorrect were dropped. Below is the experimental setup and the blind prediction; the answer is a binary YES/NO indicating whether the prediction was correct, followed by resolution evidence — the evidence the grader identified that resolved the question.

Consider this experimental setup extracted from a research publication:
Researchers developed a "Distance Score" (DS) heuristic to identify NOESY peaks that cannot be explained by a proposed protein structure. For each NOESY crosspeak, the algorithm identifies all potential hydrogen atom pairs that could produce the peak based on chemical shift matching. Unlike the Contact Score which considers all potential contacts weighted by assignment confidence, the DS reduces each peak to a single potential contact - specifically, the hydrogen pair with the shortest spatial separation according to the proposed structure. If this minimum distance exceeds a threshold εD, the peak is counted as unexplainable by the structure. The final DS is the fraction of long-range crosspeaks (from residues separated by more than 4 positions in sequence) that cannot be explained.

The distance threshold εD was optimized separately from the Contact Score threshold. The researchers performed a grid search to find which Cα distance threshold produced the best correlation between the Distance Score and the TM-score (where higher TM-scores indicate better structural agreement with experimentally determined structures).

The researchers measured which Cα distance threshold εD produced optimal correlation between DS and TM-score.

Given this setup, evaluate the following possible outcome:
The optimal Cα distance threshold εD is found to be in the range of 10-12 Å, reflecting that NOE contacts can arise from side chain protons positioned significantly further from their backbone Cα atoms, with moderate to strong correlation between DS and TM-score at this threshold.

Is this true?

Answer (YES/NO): YES